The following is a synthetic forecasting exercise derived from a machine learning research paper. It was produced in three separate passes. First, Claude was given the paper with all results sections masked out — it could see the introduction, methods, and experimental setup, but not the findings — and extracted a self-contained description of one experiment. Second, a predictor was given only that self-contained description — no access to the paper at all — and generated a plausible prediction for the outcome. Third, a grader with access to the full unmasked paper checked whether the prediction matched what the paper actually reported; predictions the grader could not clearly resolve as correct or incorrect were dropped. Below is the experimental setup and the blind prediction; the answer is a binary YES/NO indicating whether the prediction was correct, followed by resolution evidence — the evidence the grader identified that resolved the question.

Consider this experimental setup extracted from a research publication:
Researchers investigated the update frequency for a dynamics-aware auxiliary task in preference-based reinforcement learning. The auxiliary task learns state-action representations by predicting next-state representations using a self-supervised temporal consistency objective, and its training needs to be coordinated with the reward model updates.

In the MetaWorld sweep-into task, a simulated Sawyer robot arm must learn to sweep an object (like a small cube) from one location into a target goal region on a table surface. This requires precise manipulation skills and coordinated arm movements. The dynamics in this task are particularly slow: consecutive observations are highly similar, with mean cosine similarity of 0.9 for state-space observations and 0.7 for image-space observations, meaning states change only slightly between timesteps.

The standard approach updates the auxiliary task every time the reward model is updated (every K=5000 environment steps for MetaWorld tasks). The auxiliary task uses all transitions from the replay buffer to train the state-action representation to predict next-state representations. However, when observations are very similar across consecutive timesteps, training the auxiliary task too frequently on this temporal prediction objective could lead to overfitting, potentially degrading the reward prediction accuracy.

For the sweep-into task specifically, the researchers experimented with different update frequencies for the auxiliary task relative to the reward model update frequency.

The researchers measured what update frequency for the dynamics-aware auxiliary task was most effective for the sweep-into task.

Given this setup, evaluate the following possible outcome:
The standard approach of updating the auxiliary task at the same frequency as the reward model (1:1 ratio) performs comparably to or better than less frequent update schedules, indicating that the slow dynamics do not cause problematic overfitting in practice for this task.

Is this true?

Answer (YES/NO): NO